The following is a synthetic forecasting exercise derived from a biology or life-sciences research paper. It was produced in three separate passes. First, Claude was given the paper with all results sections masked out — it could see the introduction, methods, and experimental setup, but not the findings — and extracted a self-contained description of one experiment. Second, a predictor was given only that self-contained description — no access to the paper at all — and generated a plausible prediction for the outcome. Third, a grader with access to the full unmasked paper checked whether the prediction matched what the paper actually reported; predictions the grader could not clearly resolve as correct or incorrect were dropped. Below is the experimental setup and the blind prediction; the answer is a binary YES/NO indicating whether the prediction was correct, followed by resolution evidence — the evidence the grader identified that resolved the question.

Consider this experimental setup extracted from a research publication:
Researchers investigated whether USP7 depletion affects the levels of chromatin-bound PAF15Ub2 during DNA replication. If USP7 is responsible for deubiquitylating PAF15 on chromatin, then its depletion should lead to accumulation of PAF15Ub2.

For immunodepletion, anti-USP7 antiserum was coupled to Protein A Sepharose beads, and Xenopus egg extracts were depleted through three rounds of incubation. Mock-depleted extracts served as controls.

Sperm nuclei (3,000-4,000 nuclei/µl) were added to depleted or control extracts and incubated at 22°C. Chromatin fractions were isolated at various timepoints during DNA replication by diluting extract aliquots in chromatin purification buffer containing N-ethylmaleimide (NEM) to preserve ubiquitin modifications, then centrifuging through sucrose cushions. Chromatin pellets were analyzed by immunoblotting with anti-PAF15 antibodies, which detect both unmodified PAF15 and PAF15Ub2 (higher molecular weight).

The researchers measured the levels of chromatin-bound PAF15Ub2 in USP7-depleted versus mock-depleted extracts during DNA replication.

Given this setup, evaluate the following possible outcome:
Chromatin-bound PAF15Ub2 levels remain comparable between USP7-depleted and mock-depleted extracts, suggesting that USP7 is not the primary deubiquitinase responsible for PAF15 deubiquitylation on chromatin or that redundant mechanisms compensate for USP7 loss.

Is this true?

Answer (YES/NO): NO